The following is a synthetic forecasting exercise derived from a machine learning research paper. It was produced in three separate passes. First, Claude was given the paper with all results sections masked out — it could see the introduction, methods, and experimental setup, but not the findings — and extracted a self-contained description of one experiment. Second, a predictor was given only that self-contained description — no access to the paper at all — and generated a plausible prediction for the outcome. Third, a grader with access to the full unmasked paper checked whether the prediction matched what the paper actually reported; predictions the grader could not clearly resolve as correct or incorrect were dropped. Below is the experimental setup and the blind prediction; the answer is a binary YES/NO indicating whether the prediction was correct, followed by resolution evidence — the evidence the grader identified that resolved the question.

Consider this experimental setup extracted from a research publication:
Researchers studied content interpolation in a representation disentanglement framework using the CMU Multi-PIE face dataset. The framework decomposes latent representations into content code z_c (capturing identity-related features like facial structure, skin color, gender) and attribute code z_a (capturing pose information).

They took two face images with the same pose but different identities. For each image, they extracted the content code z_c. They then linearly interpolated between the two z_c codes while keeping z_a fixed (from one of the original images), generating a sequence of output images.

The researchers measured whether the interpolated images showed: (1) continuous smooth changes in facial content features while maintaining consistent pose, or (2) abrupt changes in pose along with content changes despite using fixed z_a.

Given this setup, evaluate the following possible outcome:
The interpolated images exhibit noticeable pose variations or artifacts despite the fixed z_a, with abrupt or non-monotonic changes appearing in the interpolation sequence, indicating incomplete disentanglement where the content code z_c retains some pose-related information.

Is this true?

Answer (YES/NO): NO